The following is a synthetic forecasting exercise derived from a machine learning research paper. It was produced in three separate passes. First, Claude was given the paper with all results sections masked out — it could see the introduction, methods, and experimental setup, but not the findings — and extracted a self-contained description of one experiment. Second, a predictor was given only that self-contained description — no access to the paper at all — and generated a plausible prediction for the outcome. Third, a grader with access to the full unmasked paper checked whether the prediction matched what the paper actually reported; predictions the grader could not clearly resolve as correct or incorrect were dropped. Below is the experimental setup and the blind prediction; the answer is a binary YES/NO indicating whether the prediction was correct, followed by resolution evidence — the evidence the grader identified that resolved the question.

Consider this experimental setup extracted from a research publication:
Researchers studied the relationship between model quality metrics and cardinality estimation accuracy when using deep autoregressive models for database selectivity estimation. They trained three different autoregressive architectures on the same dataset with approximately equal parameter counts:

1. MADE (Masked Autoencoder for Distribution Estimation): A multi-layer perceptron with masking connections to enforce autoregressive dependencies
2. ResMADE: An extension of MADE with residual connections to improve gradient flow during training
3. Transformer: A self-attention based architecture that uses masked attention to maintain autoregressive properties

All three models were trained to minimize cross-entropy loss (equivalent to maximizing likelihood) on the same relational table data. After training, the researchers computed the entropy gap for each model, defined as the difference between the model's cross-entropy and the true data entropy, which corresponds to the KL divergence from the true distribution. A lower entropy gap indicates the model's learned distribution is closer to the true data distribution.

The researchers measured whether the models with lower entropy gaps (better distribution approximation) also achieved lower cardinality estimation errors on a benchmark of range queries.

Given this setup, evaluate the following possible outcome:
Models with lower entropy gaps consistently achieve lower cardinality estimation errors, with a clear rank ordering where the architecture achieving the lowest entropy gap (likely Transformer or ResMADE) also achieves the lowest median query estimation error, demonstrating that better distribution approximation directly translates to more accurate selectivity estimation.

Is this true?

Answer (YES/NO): NO